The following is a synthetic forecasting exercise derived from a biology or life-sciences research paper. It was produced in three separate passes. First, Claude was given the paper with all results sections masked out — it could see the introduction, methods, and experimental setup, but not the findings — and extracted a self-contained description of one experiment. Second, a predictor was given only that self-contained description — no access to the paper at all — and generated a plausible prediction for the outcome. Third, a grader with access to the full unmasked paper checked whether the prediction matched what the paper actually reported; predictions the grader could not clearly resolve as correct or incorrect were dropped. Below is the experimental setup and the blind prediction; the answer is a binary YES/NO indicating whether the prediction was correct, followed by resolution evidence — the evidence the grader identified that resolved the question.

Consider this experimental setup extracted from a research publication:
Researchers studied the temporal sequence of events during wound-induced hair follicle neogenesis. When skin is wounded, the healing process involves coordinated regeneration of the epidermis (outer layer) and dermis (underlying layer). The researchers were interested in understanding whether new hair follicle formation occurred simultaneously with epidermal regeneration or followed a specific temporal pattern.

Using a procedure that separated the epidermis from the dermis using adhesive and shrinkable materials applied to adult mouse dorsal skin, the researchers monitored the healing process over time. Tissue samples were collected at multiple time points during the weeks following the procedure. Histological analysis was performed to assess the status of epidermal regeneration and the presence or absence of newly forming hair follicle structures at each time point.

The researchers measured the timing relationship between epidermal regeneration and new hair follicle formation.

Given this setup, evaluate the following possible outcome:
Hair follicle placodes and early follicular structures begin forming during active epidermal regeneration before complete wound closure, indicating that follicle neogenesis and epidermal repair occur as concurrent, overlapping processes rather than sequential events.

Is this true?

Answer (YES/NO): YES